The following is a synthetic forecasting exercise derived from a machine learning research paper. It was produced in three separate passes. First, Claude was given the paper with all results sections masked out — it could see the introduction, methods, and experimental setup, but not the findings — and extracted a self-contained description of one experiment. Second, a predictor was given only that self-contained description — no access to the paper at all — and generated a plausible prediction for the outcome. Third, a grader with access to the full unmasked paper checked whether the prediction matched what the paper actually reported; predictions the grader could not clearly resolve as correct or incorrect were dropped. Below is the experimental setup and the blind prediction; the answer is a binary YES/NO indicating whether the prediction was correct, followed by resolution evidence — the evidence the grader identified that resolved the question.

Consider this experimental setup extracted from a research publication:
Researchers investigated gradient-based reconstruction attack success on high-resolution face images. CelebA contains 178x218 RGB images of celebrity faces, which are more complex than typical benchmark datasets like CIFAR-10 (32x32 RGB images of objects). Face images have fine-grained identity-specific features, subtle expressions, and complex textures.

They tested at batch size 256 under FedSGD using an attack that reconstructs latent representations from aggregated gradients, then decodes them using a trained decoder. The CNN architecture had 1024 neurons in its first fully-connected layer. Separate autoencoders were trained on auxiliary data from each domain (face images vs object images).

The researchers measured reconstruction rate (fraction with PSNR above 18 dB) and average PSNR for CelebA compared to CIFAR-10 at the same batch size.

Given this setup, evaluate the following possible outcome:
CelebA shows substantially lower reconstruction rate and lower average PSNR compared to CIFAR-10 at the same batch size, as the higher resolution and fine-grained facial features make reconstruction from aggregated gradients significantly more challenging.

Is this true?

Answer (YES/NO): NO